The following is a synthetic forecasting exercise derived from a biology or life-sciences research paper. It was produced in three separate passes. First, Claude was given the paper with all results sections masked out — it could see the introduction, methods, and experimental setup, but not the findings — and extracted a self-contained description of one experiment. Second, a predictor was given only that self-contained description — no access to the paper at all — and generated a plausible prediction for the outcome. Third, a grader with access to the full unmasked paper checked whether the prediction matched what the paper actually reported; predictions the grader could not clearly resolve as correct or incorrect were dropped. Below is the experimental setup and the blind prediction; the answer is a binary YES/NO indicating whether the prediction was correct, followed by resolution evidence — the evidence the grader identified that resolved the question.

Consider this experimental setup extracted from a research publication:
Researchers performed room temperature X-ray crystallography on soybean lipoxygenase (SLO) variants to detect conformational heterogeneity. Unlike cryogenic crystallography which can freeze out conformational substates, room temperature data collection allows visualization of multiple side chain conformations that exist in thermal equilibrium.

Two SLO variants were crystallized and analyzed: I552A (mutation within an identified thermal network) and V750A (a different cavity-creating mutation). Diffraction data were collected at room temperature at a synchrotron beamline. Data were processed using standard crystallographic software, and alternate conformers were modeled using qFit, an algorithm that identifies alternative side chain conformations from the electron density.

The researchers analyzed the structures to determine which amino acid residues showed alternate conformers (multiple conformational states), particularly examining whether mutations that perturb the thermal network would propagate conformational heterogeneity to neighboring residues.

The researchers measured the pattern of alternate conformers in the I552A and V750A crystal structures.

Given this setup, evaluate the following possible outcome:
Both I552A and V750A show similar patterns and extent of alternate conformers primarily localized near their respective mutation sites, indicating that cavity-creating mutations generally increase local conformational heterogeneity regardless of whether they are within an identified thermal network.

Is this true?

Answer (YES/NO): NO